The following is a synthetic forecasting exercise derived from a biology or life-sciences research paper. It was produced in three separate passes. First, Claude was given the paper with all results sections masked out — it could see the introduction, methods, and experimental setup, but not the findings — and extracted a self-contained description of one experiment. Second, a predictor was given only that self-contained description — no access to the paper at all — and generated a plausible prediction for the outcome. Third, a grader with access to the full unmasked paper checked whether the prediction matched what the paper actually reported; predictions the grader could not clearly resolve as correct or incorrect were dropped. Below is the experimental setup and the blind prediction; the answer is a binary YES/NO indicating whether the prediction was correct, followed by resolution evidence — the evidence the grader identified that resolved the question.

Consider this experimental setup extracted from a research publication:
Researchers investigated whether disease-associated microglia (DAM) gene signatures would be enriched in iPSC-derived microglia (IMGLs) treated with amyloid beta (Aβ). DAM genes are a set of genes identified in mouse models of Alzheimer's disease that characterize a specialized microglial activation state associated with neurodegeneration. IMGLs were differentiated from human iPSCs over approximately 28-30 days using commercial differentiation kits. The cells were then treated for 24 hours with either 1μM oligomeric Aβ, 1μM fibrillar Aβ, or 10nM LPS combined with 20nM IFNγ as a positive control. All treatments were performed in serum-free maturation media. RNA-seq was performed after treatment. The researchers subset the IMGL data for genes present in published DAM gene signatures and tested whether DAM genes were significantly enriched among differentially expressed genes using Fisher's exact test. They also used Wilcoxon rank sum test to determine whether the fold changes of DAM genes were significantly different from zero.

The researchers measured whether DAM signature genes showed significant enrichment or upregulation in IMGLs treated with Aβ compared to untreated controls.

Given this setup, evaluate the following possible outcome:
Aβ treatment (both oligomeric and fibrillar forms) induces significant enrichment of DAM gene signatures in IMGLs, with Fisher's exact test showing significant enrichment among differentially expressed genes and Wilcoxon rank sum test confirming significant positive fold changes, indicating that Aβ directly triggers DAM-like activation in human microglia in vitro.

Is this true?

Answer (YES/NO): NO